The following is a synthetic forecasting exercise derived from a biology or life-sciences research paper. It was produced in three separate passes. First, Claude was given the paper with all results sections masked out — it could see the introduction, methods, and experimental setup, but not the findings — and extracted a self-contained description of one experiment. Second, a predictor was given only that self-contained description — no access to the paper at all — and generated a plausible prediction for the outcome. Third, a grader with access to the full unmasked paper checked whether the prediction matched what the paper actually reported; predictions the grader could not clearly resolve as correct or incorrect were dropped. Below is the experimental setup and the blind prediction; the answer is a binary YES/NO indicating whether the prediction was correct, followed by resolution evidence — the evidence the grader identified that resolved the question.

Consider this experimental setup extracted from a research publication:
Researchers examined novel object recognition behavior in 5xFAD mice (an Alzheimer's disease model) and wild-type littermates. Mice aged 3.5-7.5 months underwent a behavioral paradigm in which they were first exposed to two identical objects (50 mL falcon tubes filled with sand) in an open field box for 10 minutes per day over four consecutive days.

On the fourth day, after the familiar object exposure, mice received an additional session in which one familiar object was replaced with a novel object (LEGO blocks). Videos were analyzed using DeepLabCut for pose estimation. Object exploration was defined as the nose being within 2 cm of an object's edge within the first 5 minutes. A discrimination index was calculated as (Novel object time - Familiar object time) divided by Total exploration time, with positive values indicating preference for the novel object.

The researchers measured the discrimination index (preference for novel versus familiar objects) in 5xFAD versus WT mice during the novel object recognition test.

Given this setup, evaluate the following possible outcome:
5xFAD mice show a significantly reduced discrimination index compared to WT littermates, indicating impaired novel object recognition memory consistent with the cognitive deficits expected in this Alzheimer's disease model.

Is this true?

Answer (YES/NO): NO